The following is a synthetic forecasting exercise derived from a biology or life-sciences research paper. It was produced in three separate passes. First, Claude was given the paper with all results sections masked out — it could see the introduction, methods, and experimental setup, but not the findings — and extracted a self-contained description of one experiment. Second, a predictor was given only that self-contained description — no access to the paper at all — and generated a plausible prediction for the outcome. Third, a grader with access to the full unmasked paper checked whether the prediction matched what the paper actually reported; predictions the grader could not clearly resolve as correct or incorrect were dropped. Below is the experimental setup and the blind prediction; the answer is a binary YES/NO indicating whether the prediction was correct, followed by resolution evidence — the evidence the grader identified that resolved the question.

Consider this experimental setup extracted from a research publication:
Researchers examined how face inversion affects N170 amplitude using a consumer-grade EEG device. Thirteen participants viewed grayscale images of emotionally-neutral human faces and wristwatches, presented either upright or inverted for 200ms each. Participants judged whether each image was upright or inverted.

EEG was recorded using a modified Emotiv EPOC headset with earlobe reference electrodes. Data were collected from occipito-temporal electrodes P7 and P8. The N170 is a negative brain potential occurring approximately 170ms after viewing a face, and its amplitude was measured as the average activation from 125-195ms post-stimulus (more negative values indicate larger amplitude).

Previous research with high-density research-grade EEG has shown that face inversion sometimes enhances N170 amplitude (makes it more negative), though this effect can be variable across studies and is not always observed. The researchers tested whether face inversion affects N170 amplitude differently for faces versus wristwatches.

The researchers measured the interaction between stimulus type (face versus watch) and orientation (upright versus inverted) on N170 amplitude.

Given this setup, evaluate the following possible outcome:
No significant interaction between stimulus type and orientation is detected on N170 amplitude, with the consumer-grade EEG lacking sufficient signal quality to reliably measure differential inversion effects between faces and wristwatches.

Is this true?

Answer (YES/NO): NO